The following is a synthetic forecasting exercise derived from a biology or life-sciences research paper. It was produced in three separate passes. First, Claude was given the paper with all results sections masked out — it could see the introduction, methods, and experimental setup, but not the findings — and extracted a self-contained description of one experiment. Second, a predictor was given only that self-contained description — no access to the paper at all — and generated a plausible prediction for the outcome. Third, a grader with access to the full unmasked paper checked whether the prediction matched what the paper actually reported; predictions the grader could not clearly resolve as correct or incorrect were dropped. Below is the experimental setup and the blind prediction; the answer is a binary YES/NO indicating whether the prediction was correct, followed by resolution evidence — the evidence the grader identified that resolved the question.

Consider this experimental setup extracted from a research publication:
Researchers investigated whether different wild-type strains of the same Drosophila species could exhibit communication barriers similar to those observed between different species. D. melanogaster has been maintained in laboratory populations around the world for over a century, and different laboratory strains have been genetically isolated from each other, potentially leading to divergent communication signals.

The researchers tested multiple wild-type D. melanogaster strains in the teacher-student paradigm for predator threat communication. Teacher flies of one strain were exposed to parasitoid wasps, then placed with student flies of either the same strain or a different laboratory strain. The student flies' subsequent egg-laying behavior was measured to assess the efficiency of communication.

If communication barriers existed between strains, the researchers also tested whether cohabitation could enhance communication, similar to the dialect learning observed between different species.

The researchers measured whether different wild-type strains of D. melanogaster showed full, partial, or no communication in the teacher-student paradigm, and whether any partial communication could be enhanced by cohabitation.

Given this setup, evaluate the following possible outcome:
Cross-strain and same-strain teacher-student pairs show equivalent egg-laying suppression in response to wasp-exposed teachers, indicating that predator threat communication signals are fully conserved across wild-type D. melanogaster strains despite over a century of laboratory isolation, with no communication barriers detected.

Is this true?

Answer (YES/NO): NO